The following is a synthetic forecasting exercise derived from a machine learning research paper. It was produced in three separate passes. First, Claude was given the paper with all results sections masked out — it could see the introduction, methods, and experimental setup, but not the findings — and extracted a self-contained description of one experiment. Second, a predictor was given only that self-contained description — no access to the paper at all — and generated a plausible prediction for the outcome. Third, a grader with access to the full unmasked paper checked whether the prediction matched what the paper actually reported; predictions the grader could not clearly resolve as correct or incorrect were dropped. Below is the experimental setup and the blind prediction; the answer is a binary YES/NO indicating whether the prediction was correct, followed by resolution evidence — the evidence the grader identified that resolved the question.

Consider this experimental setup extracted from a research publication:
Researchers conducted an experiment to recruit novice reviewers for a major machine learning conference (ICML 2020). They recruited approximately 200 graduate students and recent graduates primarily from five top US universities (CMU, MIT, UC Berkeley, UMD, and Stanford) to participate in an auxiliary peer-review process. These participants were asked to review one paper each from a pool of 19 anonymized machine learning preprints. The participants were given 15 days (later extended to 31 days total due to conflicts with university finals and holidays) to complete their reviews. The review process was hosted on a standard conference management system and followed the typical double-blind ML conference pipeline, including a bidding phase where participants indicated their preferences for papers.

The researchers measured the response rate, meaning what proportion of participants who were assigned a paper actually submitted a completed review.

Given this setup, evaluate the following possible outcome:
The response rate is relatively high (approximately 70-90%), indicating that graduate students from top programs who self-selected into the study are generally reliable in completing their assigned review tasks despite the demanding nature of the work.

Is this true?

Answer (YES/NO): YES